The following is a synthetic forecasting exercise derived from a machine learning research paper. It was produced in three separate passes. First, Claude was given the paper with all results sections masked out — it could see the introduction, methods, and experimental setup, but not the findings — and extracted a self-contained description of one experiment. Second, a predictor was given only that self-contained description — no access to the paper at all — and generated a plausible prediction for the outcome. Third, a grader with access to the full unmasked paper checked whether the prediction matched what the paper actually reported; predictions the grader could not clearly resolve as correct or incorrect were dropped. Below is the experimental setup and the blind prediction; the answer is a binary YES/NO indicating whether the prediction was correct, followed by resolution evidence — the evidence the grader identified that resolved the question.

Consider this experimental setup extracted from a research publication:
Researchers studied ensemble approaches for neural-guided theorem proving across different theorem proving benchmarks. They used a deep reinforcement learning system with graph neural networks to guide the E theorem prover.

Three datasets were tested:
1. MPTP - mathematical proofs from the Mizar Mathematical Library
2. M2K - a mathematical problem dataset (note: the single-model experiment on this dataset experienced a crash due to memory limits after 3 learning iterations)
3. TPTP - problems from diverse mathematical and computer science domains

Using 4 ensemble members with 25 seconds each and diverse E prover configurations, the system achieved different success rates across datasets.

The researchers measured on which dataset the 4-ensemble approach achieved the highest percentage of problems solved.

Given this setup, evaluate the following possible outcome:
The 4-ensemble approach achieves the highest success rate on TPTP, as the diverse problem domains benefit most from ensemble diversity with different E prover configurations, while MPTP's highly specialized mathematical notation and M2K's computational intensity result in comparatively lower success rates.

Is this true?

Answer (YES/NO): NO